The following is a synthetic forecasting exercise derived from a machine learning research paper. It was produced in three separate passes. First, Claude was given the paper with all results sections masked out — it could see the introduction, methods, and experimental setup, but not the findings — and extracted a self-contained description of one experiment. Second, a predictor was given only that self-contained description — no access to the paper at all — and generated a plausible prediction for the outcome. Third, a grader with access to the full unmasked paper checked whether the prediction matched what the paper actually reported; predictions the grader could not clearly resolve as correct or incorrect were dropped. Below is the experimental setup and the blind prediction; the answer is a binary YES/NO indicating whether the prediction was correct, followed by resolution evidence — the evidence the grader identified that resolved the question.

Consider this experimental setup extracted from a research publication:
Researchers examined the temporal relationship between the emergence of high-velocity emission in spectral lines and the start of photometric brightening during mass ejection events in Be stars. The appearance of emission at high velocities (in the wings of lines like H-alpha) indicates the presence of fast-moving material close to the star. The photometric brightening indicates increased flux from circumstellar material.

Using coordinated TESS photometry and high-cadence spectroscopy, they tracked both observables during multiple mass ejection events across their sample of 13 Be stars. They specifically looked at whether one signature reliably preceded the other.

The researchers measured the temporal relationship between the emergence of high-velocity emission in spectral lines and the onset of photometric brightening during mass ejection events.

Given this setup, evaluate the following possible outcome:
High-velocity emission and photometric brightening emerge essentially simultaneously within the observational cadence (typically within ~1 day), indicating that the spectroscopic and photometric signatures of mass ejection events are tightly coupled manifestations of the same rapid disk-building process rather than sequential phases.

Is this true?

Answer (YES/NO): YES